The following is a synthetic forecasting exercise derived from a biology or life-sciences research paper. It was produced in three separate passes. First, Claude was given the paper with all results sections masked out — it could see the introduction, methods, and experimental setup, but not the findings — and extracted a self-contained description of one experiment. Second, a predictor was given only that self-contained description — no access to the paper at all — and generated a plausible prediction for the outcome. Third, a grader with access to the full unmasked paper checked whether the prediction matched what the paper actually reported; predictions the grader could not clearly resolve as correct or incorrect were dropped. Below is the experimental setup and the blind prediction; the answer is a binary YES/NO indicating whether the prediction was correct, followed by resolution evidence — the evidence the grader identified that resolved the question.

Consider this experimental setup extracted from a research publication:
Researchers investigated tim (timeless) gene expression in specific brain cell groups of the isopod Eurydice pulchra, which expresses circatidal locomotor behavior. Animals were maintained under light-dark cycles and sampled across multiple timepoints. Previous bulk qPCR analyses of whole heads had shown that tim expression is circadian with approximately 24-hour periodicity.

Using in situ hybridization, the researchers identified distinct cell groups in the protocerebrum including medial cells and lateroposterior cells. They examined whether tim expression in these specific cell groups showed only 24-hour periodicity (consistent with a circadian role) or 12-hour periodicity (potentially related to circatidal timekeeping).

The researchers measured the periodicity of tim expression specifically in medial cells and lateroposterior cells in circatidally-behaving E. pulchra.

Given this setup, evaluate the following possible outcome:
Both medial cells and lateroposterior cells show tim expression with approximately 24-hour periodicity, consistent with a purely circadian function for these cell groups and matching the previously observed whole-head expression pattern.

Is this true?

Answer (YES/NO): NO